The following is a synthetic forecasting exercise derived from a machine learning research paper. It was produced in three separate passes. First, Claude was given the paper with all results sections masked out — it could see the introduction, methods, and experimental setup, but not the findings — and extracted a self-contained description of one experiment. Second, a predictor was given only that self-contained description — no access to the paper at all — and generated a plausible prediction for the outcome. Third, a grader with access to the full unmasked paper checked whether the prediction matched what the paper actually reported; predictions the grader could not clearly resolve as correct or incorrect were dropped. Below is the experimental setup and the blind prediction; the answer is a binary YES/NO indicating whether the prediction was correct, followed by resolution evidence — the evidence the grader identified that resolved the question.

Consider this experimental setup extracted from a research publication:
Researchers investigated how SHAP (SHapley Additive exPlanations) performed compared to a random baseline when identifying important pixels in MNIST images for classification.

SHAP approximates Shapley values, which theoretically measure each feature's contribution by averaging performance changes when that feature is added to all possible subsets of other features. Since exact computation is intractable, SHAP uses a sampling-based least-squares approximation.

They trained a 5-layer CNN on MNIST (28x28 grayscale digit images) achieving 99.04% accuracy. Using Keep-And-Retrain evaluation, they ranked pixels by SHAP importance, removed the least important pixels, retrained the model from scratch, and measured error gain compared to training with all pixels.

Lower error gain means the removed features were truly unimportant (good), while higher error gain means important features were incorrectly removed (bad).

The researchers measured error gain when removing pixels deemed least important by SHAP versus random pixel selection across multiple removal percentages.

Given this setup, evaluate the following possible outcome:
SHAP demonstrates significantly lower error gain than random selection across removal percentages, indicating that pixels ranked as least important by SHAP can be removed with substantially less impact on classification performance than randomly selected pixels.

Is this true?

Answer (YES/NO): YES